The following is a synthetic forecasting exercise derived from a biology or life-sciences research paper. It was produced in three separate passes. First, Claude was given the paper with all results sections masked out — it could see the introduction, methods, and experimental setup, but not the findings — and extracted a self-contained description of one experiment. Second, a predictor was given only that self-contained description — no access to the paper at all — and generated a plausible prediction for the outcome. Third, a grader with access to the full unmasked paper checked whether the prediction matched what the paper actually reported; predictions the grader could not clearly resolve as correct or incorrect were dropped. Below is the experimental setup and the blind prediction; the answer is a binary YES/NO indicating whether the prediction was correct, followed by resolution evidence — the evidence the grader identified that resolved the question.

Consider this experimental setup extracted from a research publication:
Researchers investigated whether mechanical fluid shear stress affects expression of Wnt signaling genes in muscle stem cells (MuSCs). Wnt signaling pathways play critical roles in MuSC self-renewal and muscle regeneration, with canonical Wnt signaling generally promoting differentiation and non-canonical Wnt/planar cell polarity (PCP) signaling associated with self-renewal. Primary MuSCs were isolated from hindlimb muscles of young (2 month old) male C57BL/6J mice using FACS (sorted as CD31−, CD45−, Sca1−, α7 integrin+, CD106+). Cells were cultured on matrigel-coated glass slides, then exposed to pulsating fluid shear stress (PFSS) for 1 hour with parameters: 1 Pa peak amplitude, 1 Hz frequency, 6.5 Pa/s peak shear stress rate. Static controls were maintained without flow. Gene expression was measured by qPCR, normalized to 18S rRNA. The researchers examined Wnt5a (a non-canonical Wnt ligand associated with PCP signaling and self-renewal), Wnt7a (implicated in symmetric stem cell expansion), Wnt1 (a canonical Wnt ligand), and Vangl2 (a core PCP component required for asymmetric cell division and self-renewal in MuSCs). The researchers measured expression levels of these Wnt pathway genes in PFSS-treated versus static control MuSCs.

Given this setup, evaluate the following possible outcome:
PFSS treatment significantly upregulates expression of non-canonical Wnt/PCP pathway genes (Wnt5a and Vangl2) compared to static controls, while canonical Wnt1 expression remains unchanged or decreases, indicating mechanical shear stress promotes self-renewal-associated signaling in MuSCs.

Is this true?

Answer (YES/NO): NO